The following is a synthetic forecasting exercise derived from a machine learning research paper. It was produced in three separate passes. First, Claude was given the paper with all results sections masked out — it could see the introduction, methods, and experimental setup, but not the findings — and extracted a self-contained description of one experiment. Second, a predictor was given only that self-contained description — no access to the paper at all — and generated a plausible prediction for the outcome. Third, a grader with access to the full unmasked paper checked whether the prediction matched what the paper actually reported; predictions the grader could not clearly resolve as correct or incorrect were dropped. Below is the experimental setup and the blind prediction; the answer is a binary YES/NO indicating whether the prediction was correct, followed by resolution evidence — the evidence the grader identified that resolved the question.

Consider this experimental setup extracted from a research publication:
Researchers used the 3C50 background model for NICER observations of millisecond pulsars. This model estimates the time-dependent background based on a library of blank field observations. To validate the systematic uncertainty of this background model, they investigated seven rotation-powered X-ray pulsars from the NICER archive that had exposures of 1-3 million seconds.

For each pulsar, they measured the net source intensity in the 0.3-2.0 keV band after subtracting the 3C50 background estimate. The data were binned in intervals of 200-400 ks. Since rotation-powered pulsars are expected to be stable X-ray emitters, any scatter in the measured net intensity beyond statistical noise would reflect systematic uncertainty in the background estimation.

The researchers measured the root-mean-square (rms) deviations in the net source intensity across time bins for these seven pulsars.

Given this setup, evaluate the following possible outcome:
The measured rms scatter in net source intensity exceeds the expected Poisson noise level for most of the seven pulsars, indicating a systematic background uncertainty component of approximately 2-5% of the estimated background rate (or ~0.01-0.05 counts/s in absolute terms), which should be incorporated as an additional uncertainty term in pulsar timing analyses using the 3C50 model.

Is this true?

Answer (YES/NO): YES